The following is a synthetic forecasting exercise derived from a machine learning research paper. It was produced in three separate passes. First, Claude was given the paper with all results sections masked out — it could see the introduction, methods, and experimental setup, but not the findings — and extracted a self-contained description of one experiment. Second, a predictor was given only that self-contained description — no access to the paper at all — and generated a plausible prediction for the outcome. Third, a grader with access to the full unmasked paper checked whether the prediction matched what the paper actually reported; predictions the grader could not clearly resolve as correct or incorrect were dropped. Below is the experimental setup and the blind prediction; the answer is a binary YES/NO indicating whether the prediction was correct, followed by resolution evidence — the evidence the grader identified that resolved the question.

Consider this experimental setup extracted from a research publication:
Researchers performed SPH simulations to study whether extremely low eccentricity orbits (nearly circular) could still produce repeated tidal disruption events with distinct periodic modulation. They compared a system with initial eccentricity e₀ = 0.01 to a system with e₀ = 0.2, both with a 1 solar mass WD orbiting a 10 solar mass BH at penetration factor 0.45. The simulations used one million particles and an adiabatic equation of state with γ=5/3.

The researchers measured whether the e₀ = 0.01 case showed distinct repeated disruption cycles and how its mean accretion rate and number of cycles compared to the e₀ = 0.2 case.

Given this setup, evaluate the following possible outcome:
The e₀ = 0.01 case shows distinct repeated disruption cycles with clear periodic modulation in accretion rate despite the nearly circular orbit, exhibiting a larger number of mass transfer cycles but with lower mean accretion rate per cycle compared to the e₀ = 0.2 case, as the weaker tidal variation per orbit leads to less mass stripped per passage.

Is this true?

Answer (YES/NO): NO